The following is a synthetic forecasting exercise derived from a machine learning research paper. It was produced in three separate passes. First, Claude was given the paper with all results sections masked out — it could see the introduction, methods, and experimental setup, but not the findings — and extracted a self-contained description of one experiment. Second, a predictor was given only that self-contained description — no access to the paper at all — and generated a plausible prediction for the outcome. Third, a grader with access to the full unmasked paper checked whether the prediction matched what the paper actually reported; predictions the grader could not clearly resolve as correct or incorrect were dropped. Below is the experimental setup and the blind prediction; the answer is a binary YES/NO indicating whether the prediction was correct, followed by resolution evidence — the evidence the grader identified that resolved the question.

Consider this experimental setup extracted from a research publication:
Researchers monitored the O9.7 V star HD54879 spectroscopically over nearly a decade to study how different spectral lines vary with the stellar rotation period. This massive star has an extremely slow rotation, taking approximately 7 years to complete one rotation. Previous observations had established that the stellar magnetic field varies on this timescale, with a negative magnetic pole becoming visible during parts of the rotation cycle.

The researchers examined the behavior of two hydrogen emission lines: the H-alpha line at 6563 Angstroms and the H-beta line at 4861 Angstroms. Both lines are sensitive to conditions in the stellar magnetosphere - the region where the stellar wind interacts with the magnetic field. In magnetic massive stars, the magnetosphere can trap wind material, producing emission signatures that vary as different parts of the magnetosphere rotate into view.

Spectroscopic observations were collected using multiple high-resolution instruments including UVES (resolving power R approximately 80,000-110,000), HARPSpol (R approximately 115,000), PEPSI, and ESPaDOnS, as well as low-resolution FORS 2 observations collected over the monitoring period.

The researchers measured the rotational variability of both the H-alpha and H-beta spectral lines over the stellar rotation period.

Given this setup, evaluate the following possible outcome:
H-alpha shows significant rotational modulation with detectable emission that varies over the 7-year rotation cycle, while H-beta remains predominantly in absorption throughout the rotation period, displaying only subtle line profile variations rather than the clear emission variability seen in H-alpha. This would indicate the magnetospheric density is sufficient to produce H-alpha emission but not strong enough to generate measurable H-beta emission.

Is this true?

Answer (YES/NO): YES